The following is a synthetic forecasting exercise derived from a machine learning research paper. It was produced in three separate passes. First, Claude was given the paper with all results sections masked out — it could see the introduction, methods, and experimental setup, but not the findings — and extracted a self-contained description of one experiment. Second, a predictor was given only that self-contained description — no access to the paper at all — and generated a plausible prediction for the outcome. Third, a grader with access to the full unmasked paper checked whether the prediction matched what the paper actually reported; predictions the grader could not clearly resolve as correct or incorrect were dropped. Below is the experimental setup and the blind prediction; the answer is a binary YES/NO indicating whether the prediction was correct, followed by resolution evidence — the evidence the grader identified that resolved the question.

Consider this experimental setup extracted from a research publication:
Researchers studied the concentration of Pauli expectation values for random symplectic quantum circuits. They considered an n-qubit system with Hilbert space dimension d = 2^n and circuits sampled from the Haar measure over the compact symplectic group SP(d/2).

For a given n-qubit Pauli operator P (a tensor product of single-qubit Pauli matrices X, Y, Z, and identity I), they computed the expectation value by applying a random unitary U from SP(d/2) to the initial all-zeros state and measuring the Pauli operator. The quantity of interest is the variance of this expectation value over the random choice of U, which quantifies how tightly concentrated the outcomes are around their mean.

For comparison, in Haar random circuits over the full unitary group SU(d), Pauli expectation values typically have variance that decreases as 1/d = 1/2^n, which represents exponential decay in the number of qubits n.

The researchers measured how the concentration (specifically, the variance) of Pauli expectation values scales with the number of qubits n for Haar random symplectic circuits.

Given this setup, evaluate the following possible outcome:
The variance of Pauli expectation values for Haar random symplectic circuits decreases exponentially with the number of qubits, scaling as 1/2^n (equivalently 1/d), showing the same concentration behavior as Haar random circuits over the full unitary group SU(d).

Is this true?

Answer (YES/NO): YES